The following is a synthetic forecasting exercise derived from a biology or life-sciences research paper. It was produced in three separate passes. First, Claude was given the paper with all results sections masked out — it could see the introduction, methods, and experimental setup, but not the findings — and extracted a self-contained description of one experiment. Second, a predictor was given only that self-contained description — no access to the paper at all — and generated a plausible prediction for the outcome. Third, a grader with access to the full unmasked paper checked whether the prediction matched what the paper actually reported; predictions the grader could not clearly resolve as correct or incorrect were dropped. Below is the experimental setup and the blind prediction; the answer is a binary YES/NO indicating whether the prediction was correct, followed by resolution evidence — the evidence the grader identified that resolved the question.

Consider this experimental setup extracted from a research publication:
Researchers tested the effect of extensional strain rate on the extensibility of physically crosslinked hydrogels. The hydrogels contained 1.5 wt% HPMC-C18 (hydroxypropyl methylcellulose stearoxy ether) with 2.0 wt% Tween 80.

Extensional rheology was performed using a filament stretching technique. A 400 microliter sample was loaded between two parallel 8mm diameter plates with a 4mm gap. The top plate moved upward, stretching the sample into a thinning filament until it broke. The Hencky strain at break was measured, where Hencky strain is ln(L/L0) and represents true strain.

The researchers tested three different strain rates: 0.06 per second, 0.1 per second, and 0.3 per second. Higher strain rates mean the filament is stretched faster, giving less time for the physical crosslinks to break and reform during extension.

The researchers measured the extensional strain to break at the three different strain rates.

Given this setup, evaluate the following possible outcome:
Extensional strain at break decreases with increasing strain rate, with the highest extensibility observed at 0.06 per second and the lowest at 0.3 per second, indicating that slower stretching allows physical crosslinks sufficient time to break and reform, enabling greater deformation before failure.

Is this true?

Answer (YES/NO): NO